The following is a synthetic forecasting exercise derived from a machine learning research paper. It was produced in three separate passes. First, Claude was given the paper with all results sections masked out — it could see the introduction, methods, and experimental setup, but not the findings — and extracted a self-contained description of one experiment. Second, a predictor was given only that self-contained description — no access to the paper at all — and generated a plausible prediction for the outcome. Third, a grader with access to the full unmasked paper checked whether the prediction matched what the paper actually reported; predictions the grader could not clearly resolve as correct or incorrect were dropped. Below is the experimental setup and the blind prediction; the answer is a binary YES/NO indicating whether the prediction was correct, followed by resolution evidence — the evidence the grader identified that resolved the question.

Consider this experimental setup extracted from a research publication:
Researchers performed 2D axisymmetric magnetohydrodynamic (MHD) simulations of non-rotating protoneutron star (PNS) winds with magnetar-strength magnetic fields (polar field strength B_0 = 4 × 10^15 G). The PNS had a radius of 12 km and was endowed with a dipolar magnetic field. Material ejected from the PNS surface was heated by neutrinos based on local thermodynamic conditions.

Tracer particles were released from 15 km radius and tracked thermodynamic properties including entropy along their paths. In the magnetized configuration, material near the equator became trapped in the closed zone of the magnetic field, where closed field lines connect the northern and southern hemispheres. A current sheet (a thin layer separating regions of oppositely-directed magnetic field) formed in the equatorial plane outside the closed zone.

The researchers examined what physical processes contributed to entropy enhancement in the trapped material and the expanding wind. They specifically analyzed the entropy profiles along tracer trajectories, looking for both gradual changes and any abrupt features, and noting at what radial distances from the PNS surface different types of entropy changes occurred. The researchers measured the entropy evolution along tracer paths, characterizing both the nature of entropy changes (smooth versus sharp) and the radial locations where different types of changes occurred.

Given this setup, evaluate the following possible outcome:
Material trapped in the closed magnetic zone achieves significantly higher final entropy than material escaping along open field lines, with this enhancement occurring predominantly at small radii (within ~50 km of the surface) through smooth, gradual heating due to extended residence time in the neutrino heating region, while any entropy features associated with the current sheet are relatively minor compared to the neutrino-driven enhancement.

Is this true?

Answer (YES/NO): NO